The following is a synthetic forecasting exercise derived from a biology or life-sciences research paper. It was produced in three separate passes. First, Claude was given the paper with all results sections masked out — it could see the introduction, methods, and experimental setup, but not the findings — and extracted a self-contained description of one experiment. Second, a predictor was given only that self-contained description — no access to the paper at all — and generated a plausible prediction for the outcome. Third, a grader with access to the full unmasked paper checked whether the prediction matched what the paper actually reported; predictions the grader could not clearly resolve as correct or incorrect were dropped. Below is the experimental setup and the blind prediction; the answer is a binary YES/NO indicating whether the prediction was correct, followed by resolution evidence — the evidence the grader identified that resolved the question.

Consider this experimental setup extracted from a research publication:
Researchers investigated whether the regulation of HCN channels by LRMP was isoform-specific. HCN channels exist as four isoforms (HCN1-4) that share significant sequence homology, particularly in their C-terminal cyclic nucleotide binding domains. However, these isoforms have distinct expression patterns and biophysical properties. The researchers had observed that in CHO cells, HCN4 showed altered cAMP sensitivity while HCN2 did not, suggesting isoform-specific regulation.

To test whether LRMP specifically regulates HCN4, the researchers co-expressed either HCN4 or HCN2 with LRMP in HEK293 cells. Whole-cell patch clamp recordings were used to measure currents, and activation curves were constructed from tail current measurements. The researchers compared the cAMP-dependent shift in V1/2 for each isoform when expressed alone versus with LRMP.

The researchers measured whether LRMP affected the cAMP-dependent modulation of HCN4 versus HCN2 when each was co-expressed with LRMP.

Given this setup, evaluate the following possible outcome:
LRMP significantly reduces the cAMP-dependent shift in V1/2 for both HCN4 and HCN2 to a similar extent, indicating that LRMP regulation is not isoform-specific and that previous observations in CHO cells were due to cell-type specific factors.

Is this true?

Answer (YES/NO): NO